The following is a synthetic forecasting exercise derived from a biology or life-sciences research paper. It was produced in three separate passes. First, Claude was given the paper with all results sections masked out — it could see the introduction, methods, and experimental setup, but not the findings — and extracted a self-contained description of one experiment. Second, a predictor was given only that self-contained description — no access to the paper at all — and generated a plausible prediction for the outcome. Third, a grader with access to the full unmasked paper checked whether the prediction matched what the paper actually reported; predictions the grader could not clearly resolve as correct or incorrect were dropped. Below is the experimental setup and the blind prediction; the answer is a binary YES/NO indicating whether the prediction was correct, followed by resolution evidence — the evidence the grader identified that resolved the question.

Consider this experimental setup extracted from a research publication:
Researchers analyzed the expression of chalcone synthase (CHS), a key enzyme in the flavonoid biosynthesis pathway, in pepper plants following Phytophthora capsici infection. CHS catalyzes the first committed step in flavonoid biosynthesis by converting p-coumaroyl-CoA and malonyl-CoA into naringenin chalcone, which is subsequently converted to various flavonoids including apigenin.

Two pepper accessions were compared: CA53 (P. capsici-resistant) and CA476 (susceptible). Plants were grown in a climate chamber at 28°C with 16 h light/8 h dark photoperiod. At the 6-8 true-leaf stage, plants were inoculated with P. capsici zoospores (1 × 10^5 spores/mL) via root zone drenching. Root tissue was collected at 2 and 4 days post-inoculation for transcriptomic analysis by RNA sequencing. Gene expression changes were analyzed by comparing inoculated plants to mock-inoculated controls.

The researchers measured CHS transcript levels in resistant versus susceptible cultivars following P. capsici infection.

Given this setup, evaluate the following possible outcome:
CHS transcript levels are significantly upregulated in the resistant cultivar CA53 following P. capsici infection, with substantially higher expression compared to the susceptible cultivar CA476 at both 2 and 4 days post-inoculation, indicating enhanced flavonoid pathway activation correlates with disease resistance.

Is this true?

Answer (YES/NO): NO